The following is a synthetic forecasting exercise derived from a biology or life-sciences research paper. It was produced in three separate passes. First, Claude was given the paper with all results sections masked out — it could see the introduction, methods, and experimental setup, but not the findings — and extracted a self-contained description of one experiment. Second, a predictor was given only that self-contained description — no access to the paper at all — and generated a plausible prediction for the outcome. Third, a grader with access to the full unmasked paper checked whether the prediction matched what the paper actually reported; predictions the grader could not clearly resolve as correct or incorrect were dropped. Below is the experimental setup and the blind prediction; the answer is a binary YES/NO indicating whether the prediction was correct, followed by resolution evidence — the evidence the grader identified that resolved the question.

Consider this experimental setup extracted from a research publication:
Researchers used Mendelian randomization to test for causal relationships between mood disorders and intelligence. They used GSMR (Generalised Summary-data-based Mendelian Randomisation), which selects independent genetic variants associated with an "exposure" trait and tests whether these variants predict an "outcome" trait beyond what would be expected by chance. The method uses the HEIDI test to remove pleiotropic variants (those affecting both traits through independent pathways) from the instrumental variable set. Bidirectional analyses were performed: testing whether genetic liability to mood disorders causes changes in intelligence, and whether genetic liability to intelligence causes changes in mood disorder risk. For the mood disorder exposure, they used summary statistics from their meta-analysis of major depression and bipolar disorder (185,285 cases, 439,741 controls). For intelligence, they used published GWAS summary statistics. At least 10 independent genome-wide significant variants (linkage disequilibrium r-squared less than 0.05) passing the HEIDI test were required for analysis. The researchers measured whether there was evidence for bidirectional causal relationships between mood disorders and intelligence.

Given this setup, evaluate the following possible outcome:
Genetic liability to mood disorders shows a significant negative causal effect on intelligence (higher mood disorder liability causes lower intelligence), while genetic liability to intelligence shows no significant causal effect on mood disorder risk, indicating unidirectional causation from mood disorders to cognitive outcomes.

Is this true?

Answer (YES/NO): NO